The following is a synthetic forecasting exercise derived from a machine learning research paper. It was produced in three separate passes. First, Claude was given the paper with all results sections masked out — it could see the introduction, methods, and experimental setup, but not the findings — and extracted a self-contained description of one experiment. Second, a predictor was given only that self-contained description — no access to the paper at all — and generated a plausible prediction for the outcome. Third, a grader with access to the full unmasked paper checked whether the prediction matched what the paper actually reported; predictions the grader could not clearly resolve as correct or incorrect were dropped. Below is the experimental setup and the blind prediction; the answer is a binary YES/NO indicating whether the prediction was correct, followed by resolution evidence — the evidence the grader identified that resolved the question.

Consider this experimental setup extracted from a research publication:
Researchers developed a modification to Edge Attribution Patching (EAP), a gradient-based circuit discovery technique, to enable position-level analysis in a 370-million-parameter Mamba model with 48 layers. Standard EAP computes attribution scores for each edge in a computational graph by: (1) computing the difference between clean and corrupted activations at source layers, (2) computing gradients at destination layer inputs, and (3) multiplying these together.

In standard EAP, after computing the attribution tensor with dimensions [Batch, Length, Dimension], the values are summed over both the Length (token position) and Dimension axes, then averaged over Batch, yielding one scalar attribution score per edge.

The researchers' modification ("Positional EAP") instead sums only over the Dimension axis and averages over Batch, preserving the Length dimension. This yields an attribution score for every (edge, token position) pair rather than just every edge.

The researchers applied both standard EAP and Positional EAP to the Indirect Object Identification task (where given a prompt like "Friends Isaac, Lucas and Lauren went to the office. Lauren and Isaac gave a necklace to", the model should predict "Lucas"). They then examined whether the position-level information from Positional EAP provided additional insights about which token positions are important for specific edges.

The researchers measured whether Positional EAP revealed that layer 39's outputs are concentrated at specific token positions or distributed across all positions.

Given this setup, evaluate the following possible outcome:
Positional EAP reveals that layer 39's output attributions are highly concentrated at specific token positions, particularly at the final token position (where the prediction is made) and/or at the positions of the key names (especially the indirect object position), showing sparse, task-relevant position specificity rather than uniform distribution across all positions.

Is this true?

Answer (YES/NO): YES